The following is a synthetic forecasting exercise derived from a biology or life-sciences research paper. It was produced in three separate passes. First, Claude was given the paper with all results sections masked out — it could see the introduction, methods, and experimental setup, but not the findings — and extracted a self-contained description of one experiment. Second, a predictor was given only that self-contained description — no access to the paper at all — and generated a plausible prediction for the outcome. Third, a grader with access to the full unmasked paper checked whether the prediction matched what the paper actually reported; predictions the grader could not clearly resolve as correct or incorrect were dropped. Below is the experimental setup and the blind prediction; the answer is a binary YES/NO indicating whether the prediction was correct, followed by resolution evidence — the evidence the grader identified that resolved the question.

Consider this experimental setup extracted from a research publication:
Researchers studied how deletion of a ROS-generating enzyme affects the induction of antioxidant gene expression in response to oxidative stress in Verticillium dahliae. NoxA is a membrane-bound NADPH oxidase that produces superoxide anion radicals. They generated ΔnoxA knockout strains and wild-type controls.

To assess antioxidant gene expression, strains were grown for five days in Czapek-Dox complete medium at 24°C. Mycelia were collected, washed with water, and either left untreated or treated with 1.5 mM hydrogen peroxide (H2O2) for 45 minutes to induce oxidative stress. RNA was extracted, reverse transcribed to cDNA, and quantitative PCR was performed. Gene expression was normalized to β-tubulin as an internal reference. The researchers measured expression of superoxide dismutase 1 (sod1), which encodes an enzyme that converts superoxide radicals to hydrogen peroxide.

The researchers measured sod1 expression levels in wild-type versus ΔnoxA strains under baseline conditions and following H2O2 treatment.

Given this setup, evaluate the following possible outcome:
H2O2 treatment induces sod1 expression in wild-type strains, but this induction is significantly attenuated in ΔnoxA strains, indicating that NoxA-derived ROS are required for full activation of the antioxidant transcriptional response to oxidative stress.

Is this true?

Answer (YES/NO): YES